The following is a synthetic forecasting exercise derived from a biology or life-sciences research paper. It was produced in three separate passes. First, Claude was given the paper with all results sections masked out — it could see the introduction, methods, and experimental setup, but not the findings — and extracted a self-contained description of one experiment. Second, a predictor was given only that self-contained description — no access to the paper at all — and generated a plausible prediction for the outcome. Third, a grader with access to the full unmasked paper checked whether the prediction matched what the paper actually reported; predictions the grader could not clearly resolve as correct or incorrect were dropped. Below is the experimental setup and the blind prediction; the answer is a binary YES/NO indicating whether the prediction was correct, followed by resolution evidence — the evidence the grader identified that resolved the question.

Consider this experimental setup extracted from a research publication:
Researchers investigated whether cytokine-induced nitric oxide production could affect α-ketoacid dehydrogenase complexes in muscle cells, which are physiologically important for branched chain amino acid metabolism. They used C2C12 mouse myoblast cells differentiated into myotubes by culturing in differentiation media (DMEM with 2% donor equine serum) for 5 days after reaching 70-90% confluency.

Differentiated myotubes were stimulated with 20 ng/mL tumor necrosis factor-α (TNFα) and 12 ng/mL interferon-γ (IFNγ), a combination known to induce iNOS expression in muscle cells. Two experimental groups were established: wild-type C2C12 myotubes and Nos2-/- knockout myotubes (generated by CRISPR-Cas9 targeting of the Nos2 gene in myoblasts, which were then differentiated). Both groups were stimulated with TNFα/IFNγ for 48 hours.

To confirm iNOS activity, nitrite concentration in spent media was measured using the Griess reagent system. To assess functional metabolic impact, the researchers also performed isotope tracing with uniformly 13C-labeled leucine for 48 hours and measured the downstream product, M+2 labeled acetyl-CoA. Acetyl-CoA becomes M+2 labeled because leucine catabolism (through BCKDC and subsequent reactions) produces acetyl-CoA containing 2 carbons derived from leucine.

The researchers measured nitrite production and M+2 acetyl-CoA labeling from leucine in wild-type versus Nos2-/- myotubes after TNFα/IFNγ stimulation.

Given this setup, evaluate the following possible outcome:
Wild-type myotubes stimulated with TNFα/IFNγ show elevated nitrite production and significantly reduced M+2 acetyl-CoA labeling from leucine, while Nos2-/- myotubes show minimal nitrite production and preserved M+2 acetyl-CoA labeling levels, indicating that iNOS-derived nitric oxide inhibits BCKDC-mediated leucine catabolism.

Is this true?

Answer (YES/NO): YES